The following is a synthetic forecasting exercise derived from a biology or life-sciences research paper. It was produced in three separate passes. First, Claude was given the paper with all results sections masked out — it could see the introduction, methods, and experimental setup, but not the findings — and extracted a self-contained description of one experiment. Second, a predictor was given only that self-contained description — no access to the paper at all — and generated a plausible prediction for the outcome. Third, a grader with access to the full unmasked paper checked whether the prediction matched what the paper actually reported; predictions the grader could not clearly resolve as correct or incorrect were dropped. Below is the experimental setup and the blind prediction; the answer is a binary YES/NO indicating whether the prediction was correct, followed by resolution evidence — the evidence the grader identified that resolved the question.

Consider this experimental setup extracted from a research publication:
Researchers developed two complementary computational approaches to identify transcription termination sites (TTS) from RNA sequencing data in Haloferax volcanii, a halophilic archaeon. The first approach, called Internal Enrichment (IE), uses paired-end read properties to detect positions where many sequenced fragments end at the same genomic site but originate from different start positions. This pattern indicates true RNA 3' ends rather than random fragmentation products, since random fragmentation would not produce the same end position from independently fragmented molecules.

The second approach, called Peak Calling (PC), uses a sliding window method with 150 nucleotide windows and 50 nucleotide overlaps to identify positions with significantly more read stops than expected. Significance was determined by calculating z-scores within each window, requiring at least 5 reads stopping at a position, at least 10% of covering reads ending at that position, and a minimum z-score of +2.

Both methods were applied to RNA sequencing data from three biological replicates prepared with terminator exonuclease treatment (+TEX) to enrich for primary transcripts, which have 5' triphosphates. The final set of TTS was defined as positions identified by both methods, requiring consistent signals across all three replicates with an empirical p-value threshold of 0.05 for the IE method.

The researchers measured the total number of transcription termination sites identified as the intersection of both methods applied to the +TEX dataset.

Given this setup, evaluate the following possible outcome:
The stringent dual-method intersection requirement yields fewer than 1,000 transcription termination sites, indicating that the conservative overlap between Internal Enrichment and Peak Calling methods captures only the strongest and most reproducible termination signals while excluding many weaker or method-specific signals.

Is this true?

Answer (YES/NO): NO